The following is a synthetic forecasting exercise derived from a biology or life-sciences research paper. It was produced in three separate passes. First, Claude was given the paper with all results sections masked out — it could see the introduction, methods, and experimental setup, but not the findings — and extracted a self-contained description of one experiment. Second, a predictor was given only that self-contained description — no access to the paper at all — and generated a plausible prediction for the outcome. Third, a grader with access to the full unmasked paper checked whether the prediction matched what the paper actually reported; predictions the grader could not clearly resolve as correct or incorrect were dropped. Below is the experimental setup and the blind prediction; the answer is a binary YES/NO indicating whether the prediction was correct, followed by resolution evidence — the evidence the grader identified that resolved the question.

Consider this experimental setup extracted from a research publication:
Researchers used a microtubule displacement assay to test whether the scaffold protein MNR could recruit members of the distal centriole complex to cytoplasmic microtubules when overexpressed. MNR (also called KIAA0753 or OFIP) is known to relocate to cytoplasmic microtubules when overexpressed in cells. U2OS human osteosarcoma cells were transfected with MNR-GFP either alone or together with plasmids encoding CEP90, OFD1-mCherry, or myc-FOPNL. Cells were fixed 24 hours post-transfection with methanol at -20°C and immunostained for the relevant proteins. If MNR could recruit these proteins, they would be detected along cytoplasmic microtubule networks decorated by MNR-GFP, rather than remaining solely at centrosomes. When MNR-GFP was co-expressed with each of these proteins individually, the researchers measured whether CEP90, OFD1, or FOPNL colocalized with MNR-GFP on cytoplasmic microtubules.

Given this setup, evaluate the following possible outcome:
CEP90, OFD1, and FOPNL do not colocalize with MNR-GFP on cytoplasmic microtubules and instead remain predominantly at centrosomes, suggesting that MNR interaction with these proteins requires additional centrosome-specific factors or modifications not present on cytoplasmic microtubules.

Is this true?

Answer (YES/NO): NO